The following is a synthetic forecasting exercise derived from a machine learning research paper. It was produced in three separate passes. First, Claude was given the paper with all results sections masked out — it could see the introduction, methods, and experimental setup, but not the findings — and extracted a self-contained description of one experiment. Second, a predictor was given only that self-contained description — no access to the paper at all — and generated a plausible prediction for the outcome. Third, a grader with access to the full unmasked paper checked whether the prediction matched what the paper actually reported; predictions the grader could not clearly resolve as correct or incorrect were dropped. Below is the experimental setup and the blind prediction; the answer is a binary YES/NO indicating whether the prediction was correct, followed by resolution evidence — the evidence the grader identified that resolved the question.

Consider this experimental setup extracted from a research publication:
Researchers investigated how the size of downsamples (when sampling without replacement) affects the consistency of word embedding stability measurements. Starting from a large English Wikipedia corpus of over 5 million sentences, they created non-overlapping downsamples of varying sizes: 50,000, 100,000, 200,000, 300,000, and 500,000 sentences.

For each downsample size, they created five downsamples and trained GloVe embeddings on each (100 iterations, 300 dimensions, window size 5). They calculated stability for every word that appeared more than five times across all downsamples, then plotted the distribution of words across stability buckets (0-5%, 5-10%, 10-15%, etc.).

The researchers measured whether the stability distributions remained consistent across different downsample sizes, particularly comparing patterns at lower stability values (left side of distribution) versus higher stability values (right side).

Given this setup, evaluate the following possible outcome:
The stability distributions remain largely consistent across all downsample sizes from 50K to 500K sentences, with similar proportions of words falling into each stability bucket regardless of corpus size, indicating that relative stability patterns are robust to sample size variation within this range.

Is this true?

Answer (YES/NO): NO